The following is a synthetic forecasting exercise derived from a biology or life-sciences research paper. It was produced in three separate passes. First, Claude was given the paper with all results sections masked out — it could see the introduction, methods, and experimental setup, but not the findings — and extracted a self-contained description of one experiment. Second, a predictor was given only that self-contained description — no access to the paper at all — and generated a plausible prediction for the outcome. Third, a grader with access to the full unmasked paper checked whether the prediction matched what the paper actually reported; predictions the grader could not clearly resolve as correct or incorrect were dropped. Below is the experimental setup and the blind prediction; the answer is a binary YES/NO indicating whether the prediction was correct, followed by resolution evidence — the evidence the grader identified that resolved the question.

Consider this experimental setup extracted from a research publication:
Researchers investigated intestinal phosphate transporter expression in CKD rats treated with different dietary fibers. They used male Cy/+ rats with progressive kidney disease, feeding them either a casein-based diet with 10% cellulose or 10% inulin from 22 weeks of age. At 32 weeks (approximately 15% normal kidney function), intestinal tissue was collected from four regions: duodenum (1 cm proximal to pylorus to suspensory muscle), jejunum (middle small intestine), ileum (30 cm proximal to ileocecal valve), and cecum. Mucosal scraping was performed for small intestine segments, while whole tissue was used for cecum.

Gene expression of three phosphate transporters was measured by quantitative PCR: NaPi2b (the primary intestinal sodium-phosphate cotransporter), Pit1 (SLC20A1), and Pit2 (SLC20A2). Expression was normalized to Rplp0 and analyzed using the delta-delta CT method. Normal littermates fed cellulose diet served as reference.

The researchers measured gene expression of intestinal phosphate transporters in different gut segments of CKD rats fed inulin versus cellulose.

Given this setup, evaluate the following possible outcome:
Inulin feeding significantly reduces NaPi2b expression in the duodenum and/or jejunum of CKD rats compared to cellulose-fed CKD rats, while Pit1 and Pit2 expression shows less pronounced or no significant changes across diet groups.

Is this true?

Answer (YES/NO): NO